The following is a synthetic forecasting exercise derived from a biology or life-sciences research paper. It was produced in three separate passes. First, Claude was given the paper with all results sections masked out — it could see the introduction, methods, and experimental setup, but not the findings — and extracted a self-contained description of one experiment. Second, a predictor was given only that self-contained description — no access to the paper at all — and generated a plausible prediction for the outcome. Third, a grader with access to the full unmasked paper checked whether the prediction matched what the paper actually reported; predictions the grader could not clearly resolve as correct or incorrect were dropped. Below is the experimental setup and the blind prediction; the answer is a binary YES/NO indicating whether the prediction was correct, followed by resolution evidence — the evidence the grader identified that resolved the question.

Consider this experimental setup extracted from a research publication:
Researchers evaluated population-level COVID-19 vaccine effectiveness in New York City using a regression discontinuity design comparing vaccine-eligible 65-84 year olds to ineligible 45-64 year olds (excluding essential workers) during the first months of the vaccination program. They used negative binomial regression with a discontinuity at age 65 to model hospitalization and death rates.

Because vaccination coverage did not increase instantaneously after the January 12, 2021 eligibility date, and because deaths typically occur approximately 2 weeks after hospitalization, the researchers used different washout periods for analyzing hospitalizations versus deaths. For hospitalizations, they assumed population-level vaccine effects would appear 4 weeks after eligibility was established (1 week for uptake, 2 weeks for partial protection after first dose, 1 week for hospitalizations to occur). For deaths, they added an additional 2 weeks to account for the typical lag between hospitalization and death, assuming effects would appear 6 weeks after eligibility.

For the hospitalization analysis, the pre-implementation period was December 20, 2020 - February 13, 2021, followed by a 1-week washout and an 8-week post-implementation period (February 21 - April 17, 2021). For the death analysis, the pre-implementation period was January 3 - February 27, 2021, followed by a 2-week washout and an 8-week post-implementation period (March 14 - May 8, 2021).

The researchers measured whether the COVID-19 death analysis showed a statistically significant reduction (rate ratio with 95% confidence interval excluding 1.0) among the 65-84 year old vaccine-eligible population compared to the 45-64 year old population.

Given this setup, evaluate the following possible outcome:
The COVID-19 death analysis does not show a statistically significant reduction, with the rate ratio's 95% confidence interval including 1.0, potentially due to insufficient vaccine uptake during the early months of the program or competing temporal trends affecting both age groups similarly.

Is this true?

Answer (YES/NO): YES